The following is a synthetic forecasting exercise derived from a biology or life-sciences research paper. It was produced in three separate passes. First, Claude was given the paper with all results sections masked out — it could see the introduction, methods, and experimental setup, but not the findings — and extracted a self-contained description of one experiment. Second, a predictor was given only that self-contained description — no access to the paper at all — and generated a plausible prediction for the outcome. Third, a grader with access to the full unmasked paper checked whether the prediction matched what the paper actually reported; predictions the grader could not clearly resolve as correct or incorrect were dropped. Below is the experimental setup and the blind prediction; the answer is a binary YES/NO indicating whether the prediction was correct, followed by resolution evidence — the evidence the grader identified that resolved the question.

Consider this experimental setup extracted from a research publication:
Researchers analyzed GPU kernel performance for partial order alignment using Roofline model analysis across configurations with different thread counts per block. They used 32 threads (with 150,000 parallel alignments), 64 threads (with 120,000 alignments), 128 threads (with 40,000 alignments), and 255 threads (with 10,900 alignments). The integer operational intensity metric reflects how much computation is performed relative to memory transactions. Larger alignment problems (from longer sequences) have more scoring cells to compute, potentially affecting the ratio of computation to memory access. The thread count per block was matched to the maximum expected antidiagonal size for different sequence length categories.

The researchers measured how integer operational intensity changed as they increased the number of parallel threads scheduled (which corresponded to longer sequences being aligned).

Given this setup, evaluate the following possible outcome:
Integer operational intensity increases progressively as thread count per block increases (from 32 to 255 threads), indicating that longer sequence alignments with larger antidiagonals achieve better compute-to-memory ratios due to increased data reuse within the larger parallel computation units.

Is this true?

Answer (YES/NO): NO